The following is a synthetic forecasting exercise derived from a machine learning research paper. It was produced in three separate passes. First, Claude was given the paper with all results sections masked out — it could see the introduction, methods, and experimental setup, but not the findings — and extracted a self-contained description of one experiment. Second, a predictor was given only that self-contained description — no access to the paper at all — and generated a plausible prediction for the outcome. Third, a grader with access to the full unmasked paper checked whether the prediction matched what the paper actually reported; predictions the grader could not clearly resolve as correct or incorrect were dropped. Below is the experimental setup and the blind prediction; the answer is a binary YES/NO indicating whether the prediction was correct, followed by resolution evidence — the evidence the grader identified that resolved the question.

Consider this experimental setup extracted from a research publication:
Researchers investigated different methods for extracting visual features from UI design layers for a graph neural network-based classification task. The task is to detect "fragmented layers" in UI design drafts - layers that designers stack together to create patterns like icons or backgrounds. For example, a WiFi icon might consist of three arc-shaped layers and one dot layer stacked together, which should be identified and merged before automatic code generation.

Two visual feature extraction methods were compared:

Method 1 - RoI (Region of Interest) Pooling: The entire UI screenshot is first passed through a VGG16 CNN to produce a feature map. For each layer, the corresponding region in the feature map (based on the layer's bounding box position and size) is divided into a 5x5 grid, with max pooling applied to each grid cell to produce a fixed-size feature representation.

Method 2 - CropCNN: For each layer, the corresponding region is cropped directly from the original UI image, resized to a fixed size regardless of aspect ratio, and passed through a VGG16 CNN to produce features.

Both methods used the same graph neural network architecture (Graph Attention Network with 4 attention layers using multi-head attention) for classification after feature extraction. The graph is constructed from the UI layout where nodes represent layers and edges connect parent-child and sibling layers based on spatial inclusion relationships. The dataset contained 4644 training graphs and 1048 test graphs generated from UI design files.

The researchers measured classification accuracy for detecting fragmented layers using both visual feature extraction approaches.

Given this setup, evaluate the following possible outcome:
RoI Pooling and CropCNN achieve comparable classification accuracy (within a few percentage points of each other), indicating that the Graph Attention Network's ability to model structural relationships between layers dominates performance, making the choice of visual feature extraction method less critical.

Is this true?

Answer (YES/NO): NO